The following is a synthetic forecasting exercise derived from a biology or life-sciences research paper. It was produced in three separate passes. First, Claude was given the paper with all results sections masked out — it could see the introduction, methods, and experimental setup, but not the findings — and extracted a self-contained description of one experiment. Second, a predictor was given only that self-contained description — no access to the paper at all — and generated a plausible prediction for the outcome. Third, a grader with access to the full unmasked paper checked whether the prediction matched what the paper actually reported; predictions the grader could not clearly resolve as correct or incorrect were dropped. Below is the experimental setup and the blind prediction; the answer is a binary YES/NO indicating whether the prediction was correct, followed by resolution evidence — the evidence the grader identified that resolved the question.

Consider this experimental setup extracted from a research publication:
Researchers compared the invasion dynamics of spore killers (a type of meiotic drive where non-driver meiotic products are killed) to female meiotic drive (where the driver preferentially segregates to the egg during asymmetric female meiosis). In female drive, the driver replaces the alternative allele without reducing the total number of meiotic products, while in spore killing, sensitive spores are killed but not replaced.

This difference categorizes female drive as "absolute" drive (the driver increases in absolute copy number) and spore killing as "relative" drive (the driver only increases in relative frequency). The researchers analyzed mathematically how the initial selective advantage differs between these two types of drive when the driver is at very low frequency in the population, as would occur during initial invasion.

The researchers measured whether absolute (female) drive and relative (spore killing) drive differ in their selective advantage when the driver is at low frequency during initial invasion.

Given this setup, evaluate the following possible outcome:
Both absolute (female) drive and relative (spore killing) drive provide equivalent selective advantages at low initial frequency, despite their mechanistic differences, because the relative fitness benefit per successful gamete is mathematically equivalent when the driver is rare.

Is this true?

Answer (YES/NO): NO